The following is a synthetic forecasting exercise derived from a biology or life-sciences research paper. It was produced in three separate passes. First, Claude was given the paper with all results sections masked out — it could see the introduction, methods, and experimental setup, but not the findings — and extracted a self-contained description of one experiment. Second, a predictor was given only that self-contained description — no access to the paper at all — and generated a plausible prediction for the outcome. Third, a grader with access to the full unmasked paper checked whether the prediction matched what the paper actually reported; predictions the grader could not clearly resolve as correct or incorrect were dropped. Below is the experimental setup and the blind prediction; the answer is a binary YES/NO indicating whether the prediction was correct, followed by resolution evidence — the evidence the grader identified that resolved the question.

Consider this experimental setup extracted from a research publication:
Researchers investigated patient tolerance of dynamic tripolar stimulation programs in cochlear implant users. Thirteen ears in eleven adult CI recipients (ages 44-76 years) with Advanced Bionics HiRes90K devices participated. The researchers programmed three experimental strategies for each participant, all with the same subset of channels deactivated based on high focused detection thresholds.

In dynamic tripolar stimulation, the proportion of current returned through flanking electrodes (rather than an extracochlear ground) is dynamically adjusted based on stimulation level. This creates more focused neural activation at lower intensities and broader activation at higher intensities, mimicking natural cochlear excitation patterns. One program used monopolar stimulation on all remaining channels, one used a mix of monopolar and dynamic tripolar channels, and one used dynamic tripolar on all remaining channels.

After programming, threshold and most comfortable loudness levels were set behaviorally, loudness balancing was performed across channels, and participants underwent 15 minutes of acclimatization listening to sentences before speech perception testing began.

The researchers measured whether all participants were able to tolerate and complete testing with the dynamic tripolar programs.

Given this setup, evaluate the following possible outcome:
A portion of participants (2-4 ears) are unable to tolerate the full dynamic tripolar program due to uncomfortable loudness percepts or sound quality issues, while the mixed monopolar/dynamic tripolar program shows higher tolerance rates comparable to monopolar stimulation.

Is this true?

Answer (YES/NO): NO